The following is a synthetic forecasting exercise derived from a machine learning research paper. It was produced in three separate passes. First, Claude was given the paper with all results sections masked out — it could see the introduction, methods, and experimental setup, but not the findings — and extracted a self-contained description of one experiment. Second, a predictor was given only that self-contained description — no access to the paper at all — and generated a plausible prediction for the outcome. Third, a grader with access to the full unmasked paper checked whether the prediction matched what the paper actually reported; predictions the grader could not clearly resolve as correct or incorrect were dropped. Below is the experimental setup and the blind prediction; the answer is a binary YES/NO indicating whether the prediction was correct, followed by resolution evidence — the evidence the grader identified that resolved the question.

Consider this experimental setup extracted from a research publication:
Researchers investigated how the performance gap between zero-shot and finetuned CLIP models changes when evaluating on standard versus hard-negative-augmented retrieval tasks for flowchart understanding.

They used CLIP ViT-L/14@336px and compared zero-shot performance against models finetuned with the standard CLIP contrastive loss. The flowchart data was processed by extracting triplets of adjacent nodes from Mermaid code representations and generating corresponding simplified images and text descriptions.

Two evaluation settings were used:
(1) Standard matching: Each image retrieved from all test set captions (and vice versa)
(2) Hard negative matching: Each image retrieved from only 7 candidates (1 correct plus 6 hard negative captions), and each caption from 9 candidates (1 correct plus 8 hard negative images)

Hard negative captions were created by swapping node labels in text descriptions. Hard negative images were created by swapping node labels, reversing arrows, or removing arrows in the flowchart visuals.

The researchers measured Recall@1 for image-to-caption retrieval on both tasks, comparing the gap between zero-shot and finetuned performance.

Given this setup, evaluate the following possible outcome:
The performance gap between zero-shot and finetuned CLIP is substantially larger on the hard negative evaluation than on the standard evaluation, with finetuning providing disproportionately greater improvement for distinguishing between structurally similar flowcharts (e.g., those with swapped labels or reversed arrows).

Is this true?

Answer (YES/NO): YES